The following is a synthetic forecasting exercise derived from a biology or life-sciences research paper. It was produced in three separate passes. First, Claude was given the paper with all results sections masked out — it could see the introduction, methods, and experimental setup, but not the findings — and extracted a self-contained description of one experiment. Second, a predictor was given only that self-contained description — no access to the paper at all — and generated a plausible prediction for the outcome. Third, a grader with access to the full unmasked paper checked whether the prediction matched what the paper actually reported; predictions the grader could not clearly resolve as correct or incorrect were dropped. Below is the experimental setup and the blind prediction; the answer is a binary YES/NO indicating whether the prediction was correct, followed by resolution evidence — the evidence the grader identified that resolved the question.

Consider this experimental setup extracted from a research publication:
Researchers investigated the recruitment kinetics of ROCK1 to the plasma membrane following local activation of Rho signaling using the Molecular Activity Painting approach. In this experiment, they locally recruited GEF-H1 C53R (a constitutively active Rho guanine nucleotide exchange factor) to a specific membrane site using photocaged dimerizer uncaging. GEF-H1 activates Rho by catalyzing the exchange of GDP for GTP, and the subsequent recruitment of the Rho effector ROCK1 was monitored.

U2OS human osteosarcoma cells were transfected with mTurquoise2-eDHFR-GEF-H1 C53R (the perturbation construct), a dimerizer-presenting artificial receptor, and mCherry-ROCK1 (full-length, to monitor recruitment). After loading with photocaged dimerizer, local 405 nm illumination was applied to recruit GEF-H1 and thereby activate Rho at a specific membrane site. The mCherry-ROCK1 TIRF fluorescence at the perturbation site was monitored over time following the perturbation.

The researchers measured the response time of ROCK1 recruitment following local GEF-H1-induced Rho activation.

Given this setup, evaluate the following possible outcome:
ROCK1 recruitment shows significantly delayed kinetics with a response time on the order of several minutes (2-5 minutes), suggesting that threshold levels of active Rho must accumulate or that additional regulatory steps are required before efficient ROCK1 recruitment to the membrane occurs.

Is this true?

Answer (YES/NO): NO